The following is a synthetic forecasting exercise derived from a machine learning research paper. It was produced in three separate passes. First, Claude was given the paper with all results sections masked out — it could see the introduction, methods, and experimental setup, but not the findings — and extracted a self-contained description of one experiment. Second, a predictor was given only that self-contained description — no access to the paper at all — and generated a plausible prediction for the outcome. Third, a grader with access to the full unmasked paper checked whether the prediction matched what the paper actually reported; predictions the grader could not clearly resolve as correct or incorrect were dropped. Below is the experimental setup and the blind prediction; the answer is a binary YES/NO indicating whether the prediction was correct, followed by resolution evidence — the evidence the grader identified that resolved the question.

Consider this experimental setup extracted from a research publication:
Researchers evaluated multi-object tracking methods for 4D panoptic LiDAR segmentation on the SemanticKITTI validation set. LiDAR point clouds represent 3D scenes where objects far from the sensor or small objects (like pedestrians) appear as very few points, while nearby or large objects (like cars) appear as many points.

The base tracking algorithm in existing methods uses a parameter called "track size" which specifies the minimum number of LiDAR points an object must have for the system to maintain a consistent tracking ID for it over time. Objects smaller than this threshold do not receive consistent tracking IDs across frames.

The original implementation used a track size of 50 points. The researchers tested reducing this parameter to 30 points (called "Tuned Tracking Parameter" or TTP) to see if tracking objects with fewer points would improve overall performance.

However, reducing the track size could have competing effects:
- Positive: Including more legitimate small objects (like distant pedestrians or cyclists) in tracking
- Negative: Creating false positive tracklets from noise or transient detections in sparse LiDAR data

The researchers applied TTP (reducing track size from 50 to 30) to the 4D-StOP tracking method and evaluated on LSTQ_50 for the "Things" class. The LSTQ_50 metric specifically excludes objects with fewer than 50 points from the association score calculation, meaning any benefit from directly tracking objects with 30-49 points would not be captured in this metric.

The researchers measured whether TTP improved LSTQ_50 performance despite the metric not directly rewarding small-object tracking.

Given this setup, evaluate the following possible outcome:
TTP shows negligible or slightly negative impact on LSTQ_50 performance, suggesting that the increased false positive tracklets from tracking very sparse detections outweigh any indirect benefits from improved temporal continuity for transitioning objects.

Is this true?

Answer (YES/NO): NO